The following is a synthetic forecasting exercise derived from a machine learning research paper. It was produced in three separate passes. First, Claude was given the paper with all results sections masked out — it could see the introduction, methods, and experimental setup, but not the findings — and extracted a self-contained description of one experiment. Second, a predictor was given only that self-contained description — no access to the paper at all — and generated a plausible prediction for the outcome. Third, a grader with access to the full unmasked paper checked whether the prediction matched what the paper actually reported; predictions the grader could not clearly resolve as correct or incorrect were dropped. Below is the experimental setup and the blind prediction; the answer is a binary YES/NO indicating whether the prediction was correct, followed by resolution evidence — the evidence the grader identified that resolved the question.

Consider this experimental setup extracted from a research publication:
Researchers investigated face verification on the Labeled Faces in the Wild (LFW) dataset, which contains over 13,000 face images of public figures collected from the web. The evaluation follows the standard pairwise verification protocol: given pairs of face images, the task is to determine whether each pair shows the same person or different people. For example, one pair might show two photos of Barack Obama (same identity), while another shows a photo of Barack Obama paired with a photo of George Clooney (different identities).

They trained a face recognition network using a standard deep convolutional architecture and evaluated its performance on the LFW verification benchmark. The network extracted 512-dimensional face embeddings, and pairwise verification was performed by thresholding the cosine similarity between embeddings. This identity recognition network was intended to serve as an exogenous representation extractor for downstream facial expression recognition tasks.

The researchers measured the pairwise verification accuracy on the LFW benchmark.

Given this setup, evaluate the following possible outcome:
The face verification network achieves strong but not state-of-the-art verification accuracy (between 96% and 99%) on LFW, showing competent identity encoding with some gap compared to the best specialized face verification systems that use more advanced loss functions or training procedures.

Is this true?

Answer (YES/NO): YES